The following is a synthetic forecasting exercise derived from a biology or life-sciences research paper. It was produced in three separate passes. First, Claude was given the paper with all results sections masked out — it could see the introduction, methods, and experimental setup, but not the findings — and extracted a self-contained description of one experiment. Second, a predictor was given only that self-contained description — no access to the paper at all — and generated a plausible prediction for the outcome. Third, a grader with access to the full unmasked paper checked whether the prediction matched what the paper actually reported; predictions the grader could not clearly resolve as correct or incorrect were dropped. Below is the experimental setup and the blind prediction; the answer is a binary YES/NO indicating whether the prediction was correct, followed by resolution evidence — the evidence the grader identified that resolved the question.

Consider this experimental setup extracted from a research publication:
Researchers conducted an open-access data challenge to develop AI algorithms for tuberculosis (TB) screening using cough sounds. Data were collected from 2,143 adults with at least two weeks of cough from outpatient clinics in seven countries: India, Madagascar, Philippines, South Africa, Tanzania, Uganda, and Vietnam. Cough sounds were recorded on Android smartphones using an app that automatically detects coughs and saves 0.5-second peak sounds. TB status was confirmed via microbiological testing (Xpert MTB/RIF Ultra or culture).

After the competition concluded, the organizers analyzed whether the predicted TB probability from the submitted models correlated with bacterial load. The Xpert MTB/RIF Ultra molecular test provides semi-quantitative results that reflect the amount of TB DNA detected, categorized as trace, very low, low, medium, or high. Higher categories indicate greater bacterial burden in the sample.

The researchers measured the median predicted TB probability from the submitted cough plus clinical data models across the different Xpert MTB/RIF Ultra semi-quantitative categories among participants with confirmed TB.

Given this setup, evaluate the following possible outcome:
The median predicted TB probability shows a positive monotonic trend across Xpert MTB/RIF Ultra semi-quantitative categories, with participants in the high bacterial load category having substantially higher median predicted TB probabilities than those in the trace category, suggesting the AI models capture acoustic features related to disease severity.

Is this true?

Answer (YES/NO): YES